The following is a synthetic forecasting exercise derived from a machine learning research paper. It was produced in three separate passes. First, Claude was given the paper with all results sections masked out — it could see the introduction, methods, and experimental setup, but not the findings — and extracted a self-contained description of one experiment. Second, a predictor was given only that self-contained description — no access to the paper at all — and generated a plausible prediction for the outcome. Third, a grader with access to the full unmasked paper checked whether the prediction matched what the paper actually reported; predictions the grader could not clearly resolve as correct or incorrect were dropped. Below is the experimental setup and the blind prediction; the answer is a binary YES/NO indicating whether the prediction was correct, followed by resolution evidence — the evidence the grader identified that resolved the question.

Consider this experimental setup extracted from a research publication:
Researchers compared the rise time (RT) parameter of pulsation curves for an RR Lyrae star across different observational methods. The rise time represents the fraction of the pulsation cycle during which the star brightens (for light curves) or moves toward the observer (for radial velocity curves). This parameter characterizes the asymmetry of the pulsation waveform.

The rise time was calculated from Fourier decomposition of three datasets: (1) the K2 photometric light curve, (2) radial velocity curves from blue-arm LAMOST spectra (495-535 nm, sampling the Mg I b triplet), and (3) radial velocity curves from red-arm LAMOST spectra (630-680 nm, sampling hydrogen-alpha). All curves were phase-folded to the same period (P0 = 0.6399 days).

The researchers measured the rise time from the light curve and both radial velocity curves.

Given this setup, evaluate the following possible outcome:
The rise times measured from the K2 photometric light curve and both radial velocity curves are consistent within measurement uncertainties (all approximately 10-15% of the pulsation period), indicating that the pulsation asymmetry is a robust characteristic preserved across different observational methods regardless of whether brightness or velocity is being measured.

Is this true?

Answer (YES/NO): NO